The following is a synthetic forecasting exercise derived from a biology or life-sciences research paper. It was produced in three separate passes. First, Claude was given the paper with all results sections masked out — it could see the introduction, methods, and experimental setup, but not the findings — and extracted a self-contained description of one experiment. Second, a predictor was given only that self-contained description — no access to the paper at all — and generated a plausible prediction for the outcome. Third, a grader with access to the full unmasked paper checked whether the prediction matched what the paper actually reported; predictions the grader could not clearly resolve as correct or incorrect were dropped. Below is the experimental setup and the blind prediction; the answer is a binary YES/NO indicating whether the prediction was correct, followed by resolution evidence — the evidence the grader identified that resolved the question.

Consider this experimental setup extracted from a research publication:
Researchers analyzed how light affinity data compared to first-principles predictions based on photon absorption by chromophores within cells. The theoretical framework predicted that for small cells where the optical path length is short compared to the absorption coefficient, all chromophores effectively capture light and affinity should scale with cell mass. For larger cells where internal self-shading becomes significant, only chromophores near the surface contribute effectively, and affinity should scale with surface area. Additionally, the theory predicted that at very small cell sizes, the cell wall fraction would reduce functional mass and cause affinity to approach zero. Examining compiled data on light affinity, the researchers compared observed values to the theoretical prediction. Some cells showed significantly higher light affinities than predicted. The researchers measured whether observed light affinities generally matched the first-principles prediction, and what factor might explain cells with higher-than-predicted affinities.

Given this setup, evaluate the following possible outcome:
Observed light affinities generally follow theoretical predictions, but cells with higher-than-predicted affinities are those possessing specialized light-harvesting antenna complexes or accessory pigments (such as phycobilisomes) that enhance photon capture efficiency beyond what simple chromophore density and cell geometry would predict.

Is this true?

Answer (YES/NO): NO